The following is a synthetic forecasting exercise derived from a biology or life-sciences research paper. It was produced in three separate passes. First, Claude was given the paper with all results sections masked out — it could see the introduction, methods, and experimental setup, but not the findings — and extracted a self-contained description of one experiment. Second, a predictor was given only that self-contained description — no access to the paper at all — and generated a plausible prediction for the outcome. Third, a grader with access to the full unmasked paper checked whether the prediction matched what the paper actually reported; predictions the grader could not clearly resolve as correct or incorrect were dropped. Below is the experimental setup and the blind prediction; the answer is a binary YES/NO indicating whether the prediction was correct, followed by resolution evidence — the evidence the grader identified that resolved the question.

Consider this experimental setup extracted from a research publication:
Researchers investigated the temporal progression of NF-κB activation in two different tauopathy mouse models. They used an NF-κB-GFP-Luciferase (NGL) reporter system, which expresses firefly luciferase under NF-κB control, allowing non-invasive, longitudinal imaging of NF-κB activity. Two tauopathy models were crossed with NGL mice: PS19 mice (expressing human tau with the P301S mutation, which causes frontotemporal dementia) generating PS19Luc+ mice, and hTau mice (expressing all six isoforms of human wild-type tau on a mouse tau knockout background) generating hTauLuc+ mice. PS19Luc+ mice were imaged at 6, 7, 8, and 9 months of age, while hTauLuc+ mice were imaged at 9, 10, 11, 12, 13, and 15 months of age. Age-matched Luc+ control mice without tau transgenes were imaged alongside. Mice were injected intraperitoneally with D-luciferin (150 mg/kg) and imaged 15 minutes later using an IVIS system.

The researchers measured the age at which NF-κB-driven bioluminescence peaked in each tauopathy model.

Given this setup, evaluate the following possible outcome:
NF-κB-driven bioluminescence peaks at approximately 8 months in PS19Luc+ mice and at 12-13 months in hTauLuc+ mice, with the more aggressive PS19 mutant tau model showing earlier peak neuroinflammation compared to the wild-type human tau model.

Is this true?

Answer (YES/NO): NO